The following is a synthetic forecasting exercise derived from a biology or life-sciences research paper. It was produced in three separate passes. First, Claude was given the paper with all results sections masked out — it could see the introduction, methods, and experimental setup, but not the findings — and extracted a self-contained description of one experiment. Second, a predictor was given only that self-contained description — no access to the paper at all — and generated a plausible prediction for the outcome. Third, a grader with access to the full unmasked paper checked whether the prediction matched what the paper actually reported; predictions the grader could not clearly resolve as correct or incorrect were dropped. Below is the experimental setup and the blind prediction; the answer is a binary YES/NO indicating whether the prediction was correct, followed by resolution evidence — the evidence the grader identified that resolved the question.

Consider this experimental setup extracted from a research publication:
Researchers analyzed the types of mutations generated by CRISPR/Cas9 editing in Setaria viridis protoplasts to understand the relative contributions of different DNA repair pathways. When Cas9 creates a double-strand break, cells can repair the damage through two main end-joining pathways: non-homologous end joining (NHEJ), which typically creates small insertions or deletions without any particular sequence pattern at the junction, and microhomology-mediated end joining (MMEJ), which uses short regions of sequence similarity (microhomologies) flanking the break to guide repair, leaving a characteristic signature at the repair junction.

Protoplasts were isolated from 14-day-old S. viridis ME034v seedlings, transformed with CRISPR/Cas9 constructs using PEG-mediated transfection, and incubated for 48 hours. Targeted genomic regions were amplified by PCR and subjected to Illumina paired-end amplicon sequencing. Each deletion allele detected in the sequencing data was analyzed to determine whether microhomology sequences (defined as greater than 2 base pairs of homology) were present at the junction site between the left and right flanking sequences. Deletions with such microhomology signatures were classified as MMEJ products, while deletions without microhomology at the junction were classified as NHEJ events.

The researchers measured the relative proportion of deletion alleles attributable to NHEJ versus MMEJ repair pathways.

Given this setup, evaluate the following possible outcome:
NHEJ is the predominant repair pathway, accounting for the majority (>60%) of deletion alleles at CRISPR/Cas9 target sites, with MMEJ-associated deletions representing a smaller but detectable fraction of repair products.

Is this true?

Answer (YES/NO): YES